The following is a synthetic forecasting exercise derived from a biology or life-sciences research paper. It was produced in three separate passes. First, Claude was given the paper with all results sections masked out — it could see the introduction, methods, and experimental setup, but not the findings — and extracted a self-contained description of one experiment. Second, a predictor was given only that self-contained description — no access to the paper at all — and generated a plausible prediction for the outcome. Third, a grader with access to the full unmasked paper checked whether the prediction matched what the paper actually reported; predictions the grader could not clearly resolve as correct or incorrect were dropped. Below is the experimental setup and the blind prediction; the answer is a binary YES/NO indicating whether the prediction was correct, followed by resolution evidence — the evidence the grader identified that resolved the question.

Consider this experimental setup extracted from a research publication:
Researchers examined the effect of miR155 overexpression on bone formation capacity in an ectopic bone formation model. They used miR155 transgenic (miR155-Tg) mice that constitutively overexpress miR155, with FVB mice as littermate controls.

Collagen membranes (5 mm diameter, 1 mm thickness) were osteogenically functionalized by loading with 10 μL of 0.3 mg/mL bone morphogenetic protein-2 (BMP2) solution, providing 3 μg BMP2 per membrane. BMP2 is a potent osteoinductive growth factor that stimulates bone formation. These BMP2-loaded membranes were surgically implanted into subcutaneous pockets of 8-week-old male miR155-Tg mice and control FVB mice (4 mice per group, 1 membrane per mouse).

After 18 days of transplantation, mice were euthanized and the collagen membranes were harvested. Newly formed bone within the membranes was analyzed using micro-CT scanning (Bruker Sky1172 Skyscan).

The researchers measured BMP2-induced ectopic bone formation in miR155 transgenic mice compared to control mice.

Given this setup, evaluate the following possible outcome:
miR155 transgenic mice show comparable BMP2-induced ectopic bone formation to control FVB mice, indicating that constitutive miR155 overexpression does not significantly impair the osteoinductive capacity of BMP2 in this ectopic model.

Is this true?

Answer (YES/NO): NO